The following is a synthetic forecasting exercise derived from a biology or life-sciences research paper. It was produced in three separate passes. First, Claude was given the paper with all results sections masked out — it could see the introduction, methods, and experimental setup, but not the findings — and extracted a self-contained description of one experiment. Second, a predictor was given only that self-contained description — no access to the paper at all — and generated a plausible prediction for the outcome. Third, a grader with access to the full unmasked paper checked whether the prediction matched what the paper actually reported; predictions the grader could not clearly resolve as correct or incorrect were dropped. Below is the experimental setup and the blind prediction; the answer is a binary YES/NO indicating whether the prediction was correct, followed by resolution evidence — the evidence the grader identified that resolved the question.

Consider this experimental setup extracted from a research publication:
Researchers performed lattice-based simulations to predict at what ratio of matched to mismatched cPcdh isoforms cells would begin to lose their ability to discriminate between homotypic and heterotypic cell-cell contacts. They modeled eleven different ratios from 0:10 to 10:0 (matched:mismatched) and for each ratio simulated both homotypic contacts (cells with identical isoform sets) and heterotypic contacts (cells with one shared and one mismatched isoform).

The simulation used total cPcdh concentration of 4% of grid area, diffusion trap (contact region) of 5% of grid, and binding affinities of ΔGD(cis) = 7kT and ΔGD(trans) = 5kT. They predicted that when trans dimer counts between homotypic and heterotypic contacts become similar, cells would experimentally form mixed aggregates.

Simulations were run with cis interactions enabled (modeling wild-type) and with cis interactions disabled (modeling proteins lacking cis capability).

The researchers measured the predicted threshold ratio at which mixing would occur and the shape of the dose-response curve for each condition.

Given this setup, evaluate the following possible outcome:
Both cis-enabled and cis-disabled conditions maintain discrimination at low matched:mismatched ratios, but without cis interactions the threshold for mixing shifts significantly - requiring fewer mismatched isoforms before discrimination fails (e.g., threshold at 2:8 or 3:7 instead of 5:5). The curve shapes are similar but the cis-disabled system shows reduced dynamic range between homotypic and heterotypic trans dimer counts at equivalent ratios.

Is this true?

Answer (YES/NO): NO